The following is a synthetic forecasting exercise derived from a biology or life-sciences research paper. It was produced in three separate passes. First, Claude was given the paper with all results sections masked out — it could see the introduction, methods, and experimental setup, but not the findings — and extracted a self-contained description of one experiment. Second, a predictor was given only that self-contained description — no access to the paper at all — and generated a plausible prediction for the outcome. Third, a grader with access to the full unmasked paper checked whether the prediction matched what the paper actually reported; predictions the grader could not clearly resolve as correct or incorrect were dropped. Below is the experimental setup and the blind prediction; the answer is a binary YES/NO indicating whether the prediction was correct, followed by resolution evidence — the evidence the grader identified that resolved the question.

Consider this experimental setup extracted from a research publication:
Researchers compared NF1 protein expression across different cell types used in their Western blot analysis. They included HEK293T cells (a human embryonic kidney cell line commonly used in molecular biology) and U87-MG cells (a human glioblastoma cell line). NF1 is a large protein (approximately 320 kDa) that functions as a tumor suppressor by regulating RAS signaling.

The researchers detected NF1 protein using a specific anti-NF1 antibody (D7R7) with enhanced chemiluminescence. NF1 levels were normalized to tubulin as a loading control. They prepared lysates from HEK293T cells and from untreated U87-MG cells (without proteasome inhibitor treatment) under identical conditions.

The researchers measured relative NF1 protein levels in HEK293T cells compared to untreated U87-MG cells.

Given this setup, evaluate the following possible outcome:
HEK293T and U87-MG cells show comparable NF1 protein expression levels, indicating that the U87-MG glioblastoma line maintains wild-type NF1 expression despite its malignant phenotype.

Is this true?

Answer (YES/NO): NO